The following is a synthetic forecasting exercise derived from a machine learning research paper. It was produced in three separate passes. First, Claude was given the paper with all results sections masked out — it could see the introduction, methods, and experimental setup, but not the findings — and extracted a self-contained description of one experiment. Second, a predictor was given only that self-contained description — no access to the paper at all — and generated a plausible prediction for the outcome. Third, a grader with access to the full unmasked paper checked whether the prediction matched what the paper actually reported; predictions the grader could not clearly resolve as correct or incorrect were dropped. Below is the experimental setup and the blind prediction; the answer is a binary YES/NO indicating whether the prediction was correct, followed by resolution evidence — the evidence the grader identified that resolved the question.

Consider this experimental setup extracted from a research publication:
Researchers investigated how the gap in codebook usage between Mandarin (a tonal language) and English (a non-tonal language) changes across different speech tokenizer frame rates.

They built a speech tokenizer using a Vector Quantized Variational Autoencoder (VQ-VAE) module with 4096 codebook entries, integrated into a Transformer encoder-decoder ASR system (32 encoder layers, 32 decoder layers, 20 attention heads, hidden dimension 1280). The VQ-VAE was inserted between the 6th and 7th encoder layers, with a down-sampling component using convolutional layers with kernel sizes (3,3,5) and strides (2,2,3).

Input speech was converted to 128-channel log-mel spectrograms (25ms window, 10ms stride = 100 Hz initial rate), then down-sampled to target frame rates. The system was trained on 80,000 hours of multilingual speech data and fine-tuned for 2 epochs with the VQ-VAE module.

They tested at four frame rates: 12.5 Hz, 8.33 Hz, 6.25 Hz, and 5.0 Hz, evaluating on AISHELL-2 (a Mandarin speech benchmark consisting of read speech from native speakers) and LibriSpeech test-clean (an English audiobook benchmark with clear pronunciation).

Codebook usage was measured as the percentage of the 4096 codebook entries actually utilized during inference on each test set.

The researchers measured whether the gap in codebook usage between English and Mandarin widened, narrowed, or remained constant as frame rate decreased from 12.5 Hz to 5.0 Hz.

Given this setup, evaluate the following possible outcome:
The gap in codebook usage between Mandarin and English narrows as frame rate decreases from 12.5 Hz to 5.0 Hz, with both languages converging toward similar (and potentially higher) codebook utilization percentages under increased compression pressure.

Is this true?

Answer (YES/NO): NO